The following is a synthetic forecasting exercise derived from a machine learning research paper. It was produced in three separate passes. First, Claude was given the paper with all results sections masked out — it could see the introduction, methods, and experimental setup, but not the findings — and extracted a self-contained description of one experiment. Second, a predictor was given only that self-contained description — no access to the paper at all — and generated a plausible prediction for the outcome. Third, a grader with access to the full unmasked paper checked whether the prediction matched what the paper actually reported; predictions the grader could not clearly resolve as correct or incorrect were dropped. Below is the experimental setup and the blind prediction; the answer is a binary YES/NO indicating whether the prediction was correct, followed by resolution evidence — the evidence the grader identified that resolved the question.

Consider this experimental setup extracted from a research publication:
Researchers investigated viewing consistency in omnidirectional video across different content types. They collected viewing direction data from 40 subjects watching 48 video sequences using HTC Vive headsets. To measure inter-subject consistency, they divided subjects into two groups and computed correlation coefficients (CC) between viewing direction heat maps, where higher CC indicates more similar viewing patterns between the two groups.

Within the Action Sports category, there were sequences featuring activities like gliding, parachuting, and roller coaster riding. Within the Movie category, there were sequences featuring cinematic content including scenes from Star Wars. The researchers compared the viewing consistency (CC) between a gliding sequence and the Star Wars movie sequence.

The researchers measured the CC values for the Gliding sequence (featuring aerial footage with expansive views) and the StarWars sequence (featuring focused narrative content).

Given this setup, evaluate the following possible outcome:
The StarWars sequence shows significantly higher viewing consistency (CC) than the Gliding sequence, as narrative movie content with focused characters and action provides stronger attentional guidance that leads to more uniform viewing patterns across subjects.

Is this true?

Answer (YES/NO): YES